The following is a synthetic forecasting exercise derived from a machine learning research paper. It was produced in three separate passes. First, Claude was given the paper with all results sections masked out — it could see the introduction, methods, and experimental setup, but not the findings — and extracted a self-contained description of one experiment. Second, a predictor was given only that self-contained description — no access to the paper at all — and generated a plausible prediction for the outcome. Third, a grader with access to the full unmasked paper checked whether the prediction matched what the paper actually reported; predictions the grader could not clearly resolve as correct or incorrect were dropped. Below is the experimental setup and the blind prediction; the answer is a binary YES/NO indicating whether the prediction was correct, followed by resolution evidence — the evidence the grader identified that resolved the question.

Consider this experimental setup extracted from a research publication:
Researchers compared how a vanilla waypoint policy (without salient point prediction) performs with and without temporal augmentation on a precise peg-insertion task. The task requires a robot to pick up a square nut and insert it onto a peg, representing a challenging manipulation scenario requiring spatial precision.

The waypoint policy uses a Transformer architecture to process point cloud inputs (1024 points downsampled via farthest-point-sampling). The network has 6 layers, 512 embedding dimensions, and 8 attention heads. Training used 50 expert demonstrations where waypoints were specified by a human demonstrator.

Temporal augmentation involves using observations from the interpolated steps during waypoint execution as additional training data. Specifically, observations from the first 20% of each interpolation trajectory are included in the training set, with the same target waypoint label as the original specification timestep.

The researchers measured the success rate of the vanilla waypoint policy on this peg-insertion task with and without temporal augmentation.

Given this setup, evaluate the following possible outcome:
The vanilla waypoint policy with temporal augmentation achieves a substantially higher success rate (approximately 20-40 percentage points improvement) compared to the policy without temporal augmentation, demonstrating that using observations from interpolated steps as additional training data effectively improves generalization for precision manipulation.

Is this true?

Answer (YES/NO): NO